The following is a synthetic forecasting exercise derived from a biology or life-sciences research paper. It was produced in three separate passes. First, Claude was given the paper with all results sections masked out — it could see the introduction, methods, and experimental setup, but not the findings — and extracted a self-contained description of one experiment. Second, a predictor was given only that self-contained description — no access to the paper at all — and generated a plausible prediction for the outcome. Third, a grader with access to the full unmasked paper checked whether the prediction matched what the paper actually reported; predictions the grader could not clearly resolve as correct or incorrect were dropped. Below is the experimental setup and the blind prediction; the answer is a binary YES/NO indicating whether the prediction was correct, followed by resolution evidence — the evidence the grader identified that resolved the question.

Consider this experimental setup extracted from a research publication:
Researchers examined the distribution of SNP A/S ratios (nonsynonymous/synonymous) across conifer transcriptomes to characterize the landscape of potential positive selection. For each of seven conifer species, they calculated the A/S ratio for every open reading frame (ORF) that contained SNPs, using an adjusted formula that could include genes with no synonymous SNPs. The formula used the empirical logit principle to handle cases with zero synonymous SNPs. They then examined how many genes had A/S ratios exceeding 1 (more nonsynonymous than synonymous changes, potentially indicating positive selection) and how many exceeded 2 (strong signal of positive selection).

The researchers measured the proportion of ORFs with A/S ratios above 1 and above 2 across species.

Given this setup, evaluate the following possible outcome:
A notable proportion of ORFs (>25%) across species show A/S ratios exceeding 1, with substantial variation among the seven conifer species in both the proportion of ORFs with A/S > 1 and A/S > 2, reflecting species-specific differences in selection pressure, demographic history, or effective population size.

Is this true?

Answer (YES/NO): NO